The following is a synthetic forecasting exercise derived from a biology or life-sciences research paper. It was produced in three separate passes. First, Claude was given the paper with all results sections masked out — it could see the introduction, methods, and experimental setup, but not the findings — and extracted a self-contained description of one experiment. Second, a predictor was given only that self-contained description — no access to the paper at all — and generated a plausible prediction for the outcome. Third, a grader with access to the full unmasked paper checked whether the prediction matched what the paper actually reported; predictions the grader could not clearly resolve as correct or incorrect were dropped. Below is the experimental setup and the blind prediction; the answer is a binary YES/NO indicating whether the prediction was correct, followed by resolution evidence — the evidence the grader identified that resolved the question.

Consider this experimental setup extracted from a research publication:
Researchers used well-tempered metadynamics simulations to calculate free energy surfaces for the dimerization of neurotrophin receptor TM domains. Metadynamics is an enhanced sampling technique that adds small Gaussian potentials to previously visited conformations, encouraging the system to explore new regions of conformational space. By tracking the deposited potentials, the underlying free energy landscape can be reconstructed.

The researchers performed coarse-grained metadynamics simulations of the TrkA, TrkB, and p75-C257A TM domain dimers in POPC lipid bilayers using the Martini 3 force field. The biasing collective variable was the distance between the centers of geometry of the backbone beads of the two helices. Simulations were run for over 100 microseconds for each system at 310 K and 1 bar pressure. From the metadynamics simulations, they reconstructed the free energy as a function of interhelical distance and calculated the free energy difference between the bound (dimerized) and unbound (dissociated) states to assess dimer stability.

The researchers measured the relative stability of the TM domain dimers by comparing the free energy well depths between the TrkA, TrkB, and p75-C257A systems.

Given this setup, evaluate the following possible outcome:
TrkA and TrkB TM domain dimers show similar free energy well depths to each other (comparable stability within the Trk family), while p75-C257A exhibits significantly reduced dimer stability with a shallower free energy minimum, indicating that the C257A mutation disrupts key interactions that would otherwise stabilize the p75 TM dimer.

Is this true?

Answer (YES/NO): NO